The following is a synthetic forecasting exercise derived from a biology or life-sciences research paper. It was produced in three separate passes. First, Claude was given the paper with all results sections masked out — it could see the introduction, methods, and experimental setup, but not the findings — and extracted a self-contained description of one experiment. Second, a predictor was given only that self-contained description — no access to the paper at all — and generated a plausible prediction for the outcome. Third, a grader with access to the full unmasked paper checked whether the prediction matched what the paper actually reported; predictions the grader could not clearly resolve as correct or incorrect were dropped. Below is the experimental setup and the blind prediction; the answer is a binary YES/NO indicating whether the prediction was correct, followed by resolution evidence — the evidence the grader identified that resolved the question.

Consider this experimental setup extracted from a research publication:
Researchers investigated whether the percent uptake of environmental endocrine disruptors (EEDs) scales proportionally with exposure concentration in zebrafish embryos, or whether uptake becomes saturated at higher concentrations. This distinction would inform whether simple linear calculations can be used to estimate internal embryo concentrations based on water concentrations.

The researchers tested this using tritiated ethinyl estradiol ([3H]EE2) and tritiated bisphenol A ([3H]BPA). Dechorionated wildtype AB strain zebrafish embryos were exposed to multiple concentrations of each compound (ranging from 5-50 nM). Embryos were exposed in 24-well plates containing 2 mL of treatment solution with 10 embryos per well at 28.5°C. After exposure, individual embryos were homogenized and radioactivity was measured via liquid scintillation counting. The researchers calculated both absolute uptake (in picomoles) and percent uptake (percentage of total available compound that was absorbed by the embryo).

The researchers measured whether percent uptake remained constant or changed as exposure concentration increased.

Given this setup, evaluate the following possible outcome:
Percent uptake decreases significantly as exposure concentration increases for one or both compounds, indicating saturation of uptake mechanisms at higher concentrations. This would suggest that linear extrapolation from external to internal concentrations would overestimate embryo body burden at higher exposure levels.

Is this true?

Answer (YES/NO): NO